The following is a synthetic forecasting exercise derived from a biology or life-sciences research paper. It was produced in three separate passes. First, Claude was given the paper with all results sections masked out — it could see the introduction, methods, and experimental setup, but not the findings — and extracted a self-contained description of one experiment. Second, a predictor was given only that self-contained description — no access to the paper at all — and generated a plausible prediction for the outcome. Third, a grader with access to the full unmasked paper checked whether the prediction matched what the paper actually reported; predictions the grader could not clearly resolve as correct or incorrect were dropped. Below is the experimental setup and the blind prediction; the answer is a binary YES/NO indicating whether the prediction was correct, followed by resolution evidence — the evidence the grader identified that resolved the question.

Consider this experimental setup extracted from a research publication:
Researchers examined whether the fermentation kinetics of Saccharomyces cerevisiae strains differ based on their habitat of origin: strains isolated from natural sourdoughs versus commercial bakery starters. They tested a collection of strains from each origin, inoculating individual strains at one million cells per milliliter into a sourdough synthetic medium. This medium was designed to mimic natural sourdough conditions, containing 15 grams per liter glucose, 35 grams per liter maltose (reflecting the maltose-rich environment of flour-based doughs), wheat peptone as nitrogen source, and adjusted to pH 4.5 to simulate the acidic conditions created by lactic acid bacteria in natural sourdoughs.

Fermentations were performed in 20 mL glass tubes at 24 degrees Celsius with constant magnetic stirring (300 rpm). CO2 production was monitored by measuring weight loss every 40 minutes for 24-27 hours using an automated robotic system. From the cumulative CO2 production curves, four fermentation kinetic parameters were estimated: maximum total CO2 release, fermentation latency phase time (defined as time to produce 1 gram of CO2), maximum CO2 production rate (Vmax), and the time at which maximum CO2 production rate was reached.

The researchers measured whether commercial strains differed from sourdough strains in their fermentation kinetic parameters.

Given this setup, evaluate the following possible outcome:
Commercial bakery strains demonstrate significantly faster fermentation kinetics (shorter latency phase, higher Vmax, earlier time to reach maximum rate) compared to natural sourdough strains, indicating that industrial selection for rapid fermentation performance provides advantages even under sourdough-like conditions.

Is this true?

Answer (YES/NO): NO